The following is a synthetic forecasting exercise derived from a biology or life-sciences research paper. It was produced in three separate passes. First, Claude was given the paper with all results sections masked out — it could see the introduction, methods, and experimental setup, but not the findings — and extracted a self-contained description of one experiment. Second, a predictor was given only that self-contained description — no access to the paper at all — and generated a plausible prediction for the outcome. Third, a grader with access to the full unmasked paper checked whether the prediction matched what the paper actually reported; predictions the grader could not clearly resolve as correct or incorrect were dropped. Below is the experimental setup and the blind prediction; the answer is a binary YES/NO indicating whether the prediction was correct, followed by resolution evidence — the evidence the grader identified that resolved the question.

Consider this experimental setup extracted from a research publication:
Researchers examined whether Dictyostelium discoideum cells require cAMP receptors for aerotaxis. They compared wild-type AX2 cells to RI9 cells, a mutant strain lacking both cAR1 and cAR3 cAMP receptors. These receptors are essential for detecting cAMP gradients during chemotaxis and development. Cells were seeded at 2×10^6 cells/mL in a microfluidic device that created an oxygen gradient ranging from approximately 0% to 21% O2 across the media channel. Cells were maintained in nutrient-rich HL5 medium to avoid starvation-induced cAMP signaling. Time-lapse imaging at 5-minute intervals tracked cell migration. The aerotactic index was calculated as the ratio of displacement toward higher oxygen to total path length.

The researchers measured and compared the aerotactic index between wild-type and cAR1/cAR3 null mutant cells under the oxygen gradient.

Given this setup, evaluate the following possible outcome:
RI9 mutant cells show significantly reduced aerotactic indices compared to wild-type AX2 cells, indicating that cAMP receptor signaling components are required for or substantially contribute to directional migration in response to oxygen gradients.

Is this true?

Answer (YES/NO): NO